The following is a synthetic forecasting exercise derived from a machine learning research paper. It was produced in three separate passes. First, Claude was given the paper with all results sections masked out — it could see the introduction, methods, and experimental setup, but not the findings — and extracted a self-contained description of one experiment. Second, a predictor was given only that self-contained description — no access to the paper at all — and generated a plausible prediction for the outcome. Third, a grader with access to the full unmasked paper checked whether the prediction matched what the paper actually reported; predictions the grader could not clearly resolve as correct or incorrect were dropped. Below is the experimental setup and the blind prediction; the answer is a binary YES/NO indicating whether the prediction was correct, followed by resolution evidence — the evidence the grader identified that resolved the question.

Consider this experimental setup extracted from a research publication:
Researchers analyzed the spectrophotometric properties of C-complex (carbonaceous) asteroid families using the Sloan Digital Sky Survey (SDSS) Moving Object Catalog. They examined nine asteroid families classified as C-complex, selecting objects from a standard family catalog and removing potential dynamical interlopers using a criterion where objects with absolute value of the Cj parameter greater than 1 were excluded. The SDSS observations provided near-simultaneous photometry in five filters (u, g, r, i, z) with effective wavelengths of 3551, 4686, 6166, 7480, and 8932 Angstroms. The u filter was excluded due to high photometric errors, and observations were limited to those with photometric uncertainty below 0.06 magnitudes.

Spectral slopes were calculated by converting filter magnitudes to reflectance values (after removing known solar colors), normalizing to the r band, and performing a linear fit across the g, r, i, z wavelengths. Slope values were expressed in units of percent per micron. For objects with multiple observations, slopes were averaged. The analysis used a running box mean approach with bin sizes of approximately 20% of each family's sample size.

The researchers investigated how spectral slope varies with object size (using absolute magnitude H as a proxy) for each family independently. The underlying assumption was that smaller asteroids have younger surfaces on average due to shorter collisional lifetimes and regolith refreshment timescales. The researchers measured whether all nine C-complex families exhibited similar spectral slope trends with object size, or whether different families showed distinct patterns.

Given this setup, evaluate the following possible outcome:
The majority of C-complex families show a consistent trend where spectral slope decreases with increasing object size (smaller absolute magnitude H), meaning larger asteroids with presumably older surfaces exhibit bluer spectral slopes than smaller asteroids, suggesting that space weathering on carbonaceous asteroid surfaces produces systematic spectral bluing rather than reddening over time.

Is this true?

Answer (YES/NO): NO